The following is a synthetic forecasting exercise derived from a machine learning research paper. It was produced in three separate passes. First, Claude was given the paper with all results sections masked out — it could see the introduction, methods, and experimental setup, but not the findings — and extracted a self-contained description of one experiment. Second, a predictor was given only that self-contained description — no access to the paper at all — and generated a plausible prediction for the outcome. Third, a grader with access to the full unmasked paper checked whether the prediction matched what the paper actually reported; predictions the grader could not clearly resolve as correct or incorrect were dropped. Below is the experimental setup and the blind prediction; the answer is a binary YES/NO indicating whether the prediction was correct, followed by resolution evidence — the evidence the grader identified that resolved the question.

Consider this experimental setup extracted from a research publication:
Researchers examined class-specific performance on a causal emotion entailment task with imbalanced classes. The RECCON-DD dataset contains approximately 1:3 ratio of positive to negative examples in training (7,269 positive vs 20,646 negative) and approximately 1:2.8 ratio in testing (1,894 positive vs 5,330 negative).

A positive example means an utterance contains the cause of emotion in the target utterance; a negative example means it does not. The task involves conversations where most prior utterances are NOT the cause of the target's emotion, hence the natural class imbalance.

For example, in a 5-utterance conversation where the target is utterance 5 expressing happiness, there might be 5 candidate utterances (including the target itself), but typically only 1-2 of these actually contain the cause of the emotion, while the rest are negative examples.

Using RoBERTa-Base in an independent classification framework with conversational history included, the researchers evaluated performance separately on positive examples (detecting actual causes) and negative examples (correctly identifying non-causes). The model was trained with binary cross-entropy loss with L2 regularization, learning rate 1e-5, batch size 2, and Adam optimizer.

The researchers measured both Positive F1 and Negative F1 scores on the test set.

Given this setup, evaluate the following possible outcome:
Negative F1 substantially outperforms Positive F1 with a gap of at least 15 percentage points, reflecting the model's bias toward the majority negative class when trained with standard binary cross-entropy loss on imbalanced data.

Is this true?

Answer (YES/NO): YES